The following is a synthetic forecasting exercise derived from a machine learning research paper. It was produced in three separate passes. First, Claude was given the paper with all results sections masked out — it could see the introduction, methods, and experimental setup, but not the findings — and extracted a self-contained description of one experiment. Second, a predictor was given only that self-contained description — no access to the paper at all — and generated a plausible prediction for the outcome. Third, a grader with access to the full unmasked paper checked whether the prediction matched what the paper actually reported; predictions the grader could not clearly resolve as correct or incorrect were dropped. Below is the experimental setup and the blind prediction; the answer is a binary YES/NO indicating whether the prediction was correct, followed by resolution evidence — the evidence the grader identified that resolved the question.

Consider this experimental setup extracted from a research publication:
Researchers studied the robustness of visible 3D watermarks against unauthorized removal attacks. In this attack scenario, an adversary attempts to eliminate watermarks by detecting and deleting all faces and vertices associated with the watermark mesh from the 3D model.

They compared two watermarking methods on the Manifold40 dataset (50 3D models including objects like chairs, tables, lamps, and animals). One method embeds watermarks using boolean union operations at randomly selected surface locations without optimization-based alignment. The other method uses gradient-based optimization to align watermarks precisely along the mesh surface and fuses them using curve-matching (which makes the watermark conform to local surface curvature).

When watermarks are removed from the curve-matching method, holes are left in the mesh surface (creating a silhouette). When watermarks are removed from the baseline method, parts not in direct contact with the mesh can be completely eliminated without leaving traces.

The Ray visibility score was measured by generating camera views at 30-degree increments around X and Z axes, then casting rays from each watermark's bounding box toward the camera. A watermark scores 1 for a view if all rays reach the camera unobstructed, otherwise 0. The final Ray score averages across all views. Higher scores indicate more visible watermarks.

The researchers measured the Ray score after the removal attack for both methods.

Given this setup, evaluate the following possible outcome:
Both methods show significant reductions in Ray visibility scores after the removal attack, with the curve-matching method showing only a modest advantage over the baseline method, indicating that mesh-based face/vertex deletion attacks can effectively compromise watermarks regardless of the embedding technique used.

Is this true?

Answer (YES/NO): NO